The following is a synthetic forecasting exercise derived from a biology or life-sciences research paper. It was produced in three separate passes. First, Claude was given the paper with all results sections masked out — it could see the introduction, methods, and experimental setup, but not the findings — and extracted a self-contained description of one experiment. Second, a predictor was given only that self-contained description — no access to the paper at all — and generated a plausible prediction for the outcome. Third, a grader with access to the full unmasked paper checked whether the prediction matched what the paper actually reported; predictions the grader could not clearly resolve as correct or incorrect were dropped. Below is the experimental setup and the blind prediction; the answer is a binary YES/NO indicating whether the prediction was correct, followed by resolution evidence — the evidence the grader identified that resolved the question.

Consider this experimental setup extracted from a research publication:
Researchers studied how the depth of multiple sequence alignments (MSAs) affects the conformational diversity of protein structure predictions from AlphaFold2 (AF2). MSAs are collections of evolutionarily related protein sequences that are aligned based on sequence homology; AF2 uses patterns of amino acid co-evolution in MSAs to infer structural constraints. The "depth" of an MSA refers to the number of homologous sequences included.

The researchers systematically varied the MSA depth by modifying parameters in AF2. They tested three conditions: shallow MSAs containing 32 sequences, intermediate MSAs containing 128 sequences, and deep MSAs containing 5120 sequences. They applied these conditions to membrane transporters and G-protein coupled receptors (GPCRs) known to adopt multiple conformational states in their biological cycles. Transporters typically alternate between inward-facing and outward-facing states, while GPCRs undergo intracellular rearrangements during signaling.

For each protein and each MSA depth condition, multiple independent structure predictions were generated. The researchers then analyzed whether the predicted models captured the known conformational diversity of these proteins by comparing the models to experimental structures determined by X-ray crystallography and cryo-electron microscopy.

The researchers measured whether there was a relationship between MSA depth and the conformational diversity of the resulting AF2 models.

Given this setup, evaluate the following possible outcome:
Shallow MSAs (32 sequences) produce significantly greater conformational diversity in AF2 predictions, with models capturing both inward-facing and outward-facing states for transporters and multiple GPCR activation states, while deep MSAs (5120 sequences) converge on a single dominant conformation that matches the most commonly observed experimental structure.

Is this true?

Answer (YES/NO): YES